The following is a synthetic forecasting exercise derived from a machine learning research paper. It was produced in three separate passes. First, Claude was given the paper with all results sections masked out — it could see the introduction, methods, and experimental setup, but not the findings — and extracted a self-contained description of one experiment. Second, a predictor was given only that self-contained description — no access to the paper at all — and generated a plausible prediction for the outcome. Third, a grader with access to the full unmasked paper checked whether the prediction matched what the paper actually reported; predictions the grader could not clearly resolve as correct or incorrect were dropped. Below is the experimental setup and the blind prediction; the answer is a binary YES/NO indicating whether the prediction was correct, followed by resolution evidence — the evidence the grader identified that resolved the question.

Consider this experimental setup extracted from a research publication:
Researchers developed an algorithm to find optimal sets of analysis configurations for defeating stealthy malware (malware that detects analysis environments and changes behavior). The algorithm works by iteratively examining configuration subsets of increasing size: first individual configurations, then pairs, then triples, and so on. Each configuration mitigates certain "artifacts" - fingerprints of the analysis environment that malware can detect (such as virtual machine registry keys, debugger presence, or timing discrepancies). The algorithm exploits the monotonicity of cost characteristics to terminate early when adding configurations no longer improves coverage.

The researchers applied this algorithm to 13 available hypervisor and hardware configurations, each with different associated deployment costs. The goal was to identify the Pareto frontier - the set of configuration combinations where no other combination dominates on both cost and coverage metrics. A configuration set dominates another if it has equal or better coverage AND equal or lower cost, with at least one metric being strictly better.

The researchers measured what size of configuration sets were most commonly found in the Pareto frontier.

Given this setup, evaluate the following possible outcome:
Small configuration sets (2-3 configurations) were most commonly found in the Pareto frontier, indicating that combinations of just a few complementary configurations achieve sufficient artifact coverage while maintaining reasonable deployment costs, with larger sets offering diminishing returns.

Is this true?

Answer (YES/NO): YES